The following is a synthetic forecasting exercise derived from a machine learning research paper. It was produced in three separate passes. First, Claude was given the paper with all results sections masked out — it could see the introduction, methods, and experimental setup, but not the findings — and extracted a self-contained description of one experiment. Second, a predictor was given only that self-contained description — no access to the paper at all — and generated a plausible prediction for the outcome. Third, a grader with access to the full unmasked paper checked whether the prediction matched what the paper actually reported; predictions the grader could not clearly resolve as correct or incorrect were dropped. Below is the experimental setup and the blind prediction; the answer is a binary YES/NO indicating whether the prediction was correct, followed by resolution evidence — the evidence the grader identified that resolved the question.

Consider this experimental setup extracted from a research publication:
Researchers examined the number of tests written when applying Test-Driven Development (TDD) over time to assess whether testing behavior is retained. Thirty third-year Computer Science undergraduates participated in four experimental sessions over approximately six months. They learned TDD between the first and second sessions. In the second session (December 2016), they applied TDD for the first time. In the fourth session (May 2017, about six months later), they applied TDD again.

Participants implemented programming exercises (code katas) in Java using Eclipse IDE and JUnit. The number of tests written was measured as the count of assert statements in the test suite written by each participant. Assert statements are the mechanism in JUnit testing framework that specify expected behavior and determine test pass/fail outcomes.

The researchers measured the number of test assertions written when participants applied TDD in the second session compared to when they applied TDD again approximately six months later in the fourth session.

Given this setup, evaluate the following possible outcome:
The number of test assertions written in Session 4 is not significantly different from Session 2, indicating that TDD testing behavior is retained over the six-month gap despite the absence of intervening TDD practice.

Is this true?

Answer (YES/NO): NO